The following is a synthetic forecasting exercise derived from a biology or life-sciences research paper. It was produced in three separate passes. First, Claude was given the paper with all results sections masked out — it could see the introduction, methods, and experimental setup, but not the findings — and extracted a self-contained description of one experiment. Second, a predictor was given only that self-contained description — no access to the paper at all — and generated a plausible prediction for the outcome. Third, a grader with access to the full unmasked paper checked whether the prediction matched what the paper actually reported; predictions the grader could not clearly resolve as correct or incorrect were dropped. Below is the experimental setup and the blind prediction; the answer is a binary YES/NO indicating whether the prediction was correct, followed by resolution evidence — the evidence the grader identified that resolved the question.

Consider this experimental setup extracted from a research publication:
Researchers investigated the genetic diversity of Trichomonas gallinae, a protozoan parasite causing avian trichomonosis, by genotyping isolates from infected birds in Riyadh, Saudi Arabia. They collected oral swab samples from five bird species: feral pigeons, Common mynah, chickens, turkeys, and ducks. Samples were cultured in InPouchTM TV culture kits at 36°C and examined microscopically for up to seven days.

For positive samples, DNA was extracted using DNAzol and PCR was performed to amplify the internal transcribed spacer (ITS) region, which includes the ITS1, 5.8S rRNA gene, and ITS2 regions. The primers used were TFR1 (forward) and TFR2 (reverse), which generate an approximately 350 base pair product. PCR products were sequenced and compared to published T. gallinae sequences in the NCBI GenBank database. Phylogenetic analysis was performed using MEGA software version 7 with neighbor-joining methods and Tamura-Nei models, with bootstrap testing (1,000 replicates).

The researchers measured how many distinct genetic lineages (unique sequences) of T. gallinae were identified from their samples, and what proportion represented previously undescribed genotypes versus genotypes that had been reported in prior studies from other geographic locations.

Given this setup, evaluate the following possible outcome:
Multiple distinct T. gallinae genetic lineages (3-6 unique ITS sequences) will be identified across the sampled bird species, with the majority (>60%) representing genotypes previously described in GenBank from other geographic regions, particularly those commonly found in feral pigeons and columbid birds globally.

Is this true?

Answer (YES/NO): NO